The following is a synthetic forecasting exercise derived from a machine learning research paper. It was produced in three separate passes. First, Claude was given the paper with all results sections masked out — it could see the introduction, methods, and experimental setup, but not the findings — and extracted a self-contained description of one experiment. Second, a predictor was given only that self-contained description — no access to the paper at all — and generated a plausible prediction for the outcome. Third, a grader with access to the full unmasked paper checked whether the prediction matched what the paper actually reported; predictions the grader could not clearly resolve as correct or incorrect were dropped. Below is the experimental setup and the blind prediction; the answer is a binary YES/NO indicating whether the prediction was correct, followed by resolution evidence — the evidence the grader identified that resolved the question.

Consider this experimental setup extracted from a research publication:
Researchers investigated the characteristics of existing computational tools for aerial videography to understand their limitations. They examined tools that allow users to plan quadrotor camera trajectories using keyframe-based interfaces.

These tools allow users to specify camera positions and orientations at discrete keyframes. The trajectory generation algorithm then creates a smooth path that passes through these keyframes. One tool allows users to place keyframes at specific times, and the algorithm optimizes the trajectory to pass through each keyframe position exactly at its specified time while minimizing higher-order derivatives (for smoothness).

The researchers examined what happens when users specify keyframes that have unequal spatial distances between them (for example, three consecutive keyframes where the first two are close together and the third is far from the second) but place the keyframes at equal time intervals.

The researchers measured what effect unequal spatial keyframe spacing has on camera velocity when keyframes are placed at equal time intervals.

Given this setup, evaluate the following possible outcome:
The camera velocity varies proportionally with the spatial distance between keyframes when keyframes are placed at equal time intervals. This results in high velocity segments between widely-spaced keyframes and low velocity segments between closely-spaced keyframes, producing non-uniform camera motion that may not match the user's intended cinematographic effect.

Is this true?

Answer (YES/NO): YES